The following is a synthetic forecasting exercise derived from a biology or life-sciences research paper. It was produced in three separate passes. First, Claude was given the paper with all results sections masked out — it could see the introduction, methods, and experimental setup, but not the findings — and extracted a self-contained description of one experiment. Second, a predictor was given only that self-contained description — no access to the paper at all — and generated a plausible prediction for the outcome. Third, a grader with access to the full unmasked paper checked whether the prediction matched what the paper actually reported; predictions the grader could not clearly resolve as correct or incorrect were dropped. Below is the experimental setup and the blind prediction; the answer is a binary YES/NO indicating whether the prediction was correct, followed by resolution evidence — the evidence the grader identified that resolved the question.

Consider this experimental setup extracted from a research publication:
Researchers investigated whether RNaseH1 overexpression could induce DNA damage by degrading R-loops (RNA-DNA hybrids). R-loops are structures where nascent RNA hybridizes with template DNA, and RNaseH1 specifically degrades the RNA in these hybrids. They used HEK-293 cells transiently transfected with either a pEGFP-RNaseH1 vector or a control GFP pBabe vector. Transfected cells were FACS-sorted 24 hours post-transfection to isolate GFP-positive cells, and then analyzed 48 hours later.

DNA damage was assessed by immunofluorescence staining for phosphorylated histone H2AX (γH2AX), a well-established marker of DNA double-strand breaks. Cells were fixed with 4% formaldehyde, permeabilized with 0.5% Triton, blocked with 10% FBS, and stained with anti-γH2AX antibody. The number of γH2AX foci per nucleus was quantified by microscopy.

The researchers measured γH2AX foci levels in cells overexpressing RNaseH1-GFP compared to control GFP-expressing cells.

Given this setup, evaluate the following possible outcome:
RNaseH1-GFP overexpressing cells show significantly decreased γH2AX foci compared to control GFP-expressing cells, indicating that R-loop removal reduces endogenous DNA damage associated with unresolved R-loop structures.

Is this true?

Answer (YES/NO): NO